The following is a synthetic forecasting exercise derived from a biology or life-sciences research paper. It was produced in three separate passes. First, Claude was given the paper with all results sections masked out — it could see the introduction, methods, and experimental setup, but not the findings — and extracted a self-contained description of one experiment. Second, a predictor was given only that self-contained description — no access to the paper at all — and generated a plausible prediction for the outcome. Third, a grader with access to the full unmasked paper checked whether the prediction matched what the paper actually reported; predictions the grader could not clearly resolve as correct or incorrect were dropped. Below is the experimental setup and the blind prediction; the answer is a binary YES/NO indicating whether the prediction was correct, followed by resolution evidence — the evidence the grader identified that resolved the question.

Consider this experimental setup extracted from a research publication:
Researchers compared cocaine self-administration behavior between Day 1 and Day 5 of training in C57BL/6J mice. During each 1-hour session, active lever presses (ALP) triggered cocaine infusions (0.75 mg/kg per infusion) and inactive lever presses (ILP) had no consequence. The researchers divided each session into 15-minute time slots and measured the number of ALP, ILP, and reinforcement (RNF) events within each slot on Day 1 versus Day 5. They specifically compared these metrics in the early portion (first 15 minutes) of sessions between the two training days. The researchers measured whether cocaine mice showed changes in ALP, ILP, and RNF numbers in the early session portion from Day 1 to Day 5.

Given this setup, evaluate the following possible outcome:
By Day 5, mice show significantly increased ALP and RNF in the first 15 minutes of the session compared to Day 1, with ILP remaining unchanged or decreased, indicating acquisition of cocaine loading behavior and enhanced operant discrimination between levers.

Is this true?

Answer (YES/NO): YES